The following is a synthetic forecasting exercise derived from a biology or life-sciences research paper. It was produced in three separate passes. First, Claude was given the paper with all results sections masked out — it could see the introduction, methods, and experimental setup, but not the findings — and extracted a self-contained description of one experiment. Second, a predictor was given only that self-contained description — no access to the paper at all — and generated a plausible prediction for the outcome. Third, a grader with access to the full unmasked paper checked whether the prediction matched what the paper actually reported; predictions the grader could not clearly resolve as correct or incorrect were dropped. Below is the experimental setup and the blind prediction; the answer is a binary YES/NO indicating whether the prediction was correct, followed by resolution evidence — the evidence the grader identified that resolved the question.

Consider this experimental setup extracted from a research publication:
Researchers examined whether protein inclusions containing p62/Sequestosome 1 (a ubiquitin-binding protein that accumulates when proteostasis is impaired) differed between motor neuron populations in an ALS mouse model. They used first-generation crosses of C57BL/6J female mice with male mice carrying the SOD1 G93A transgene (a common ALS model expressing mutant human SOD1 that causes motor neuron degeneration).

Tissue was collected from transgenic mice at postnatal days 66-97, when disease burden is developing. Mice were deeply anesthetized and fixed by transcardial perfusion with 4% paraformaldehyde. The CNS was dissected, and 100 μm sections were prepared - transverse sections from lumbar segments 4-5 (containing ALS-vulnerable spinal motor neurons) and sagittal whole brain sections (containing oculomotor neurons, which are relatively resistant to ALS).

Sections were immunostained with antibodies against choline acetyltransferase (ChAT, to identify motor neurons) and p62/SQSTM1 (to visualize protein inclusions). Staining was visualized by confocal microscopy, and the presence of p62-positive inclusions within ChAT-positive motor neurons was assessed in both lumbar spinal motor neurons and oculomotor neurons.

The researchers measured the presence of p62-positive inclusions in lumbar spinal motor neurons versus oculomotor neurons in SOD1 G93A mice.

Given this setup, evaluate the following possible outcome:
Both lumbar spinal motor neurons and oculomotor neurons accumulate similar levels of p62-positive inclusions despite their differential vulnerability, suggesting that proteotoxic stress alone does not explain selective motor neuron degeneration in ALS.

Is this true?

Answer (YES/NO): NO